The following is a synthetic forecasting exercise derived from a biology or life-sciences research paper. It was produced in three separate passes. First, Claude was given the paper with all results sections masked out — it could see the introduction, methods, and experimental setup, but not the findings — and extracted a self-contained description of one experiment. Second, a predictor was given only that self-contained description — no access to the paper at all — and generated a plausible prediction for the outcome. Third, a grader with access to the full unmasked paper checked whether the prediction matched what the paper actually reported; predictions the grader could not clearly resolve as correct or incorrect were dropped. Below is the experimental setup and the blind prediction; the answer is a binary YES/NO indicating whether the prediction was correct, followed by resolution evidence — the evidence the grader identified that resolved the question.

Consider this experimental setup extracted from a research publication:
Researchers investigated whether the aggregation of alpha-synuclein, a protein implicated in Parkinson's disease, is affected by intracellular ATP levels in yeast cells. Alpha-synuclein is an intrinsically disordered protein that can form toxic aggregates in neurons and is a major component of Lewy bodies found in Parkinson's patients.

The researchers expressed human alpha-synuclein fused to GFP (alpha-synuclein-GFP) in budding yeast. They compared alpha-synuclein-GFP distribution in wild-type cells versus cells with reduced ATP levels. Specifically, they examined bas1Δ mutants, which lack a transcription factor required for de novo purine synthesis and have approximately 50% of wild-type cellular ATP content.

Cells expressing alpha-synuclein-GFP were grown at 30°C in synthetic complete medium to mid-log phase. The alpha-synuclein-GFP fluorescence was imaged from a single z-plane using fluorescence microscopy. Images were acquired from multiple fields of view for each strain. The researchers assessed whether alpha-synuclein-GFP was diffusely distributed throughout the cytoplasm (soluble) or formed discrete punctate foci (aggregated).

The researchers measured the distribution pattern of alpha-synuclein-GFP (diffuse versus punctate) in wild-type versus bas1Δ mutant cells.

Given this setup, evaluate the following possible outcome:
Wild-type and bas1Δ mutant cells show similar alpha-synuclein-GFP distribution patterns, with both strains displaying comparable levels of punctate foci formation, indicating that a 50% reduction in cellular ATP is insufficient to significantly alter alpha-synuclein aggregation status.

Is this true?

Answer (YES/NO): NO